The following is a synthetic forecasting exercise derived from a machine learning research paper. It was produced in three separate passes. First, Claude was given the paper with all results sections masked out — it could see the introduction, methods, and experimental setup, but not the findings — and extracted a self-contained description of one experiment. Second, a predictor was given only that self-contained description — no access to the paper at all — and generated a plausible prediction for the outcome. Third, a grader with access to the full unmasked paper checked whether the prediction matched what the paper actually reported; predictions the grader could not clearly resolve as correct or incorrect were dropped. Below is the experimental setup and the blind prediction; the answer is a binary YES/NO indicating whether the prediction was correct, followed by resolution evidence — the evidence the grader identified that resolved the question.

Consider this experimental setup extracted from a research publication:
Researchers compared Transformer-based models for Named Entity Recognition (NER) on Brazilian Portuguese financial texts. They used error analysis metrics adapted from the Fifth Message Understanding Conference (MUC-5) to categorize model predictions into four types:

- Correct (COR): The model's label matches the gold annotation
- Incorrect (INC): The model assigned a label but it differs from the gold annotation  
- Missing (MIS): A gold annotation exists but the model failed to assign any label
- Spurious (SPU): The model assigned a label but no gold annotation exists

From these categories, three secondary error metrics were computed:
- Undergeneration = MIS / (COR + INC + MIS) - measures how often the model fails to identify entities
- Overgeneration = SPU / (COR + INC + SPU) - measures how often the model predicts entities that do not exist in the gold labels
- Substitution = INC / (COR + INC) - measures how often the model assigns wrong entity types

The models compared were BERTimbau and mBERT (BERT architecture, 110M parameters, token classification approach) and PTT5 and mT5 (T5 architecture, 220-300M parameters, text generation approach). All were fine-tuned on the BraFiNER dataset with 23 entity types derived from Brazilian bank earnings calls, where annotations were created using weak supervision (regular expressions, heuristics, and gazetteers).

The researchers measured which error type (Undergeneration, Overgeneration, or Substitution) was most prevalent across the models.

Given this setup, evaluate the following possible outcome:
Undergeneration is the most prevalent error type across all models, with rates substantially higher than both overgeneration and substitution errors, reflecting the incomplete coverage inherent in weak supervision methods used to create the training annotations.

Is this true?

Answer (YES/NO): NO